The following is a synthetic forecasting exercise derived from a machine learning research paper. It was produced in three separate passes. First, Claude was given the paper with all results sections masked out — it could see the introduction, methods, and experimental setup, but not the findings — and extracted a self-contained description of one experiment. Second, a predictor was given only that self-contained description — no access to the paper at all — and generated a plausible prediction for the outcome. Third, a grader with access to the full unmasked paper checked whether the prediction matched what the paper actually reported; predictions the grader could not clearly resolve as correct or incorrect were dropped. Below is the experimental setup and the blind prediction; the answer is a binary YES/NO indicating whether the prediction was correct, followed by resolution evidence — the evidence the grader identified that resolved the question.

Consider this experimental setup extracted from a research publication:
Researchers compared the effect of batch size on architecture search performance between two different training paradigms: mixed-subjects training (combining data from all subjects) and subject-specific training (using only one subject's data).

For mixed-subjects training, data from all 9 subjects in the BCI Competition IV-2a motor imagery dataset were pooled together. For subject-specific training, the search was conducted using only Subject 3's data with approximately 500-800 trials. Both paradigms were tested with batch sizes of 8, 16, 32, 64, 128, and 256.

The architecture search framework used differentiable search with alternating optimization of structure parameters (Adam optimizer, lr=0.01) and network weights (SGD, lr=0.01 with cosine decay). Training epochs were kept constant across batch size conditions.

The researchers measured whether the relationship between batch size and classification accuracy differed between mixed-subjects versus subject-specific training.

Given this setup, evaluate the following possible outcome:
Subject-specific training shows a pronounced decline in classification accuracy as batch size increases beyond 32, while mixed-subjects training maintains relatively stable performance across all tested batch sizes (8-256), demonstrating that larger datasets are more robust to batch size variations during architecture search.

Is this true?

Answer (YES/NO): NO